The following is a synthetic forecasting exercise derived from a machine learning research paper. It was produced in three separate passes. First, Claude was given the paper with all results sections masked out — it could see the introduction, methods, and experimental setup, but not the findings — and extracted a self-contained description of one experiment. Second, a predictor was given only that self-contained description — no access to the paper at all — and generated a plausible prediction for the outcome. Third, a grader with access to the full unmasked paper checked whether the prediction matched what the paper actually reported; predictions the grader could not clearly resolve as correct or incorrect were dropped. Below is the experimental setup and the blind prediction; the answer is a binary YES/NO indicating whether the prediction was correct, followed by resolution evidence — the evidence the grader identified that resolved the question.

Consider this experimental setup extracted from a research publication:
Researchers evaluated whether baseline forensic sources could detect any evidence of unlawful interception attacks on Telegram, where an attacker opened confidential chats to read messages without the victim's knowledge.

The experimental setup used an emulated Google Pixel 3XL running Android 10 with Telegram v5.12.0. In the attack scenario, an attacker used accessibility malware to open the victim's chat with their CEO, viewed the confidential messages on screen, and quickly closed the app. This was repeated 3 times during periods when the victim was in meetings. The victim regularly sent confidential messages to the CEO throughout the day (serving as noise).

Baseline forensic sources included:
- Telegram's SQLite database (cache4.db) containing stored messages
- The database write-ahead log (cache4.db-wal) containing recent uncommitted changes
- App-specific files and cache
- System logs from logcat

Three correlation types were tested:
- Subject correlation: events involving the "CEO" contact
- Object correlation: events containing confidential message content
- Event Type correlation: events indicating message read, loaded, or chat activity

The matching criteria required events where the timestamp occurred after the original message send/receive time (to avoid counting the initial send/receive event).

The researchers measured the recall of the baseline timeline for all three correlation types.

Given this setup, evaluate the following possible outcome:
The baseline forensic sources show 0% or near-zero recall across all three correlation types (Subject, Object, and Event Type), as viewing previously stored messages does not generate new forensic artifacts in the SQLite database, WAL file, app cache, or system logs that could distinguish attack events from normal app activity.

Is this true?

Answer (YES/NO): YES